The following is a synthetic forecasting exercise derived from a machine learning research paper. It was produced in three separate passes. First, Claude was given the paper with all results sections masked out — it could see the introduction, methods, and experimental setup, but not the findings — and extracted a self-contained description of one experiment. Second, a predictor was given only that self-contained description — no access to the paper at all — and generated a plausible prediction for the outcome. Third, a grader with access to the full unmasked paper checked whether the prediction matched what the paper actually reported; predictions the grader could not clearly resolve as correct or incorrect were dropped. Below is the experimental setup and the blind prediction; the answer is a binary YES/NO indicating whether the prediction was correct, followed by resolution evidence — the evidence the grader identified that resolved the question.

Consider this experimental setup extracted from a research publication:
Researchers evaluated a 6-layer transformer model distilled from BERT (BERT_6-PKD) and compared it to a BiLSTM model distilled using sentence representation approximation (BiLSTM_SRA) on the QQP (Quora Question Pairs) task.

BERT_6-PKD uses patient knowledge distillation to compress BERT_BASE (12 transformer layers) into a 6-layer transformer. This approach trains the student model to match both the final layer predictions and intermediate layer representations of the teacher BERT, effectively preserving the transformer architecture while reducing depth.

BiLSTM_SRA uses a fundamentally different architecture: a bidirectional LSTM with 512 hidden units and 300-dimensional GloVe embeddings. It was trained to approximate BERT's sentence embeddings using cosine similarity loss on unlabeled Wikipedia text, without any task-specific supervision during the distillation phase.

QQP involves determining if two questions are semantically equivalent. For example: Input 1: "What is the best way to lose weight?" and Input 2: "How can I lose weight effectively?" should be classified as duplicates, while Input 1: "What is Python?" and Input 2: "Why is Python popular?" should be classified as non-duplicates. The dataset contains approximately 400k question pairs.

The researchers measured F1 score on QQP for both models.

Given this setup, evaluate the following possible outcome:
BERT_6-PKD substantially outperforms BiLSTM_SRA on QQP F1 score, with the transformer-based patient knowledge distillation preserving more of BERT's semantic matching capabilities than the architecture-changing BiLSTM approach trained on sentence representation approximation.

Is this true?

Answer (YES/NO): YES